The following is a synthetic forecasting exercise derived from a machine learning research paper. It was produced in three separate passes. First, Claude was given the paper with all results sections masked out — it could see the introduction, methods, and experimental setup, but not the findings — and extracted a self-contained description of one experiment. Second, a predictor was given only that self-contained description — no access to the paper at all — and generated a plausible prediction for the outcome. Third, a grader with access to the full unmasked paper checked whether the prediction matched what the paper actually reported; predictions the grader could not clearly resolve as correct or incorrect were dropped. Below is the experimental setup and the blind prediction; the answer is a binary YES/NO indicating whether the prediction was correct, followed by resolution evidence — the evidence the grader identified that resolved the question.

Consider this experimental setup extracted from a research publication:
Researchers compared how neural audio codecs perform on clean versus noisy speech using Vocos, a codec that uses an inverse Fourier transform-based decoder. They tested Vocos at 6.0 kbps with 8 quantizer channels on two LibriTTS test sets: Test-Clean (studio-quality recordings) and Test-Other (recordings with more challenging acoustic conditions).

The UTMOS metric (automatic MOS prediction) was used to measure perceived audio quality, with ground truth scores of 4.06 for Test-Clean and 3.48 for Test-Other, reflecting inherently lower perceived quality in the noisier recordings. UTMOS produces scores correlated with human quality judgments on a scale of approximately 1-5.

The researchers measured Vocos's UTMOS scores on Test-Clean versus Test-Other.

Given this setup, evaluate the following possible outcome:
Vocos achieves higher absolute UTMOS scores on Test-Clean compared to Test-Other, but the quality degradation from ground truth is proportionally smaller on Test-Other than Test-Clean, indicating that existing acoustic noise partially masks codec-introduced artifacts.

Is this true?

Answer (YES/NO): YES